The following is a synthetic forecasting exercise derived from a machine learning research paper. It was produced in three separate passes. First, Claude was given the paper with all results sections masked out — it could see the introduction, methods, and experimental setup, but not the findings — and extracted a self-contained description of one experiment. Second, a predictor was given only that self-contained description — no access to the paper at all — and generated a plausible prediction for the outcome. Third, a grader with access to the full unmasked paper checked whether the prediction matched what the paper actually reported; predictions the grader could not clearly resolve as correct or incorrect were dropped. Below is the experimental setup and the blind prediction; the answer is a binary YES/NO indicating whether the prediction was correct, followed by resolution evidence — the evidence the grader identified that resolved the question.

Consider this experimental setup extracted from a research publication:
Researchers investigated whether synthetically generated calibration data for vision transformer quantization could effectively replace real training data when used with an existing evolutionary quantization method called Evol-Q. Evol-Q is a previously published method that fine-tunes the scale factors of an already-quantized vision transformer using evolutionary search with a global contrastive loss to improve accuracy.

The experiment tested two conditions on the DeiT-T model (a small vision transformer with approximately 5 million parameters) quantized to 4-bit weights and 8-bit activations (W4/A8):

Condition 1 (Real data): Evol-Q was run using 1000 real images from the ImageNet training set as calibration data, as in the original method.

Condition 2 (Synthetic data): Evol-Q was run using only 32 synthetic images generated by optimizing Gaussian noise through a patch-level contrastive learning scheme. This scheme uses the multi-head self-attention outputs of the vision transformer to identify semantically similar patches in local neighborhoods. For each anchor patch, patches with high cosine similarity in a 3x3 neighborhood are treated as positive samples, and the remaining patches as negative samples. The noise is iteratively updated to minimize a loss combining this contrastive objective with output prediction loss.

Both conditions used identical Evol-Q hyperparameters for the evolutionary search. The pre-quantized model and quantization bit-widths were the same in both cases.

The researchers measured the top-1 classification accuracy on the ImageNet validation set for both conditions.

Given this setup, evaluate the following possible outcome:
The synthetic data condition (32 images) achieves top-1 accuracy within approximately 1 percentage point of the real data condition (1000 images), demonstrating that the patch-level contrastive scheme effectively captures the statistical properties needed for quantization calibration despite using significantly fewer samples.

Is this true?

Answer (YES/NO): YES